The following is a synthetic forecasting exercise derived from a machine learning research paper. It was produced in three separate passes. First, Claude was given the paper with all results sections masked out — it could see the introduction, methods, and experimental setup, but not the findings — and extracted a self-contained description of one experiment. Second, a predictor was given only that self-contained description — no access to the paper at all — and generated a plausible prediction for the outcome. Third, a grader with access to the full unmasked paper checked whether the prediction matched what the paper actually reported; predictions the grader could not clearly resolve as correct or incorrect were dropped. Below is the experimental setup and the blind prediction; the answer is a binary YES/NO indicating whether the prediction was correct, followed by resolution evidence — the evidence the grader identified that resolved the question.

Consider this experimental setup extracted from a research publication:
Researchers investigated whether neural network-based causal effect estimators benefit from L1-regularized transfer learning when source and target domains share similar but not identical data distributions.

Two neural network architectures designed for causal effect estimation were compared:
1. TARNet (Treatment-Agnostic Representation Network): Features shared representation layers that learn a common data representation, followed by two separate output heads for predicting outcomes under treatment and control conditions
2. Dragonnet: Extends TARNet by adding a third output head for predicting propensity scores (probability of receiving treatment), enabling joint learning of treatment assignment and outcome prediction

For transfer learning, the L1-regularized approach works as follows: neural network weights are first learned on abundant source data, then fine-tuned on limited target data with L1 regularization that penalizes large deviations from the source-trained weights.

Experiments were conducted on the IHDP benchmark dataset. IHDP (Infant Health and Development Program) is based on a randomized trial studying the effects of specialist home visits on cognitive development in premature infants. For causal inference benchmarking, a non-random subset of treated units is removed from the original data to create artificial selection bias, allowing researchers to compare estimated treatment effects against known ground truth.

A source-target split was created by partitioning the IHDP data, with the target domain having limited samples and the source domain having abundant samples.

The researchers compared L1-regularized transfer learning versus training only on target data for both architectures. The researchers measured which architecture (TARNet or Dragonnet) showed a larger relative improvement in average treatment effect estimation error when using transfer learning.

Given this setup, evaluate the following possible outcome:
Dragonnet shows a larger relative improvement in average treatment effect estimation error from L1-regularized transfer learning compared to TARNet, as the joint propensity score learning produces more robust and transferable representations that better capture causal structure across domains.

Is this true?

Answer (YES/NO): YES